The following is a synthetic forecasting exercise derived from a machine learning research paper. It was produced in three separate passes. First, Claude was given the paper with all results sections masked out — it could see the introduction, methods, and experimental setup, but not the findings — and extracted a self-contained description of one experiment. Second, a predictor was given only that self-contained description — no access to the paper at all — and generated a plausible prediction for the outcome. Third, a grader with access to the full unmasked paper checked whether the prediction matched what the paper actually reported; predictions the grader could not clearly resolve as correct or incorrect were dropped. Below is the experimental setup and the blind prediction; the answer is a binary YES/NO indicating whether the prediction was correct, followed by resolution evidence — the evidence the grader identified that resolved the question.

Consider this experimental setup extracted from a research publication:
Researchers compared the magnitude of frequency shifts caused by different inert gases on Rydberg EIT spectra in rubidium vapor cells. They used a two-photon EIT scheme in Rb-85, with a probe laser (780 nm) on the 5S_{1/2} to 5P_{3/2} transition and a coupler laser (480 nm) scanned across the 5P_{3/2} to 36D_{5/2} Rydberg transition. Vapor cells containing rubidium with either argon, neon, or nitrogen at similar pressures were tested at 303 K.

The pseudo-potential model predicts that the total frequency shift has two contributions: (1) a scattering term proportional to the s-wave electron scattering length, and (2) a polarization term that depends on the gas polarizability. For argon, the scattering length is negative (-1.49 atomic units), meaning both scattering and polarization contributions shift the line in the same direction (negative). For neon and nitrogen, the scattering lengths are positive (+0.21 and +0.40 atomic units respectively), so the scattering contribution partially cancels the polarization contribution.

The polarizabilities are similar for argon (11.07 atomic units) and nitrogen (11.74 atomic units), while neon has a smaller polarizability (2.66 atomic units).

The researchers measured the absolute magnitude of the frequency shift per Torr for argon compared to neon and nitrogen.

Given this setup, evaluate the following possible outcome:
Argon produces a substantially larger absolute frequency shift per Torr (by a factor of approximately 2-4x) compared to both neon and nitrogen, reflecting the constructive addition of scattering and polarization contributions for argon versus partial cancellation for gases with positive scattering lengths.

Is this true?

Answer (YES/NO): NO